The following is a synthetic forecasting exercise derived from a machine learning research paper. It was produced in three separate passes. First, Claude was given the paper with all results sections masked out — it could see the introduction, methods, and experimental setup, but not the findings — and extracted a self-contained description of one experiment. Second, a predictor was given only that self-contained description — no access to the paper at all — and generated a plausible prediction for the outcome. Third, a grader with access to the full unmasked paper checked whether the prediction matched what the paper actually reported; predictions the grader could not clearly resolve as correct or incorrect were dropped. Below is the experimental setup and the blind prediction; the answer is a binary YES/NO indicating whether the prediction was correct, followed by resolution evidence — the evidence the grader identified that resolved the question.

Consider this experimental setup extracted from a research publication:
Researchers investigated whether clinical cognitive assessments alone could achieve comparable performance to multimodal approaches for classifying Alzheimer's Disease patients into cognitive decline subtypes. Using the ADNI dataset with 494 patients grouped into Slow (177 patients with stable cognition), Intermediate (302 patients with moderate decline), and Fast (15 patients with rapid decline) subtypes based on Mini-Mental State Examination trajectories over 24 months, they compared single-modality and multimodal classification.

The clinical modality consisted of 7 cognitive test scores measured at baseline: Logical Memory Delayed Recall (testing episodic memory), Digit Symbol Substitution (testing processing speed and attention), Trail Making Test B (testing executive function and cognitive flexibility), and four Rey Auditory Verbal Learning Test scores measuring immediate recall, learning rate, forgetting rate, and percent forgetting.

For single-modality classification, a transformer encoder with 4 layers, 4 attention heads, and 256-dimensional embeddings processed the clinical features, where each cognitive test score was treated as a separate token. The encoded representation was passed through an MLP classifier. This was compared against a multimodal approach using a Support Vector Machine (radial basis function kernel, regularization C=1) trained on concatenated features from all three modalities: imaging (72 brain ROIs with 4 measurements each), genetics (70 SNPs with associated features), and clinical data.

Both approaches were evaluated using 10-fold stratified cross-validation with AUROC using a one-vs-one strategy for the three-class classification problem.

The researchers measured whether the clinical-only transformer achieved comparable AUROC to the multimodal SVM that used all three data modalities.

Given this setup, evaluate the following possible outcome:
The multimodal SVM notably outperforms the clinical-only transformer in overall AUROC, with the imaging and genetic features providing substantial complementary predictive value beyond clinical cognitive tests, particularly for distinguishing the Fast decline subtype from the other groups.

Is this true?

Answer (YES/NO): NO